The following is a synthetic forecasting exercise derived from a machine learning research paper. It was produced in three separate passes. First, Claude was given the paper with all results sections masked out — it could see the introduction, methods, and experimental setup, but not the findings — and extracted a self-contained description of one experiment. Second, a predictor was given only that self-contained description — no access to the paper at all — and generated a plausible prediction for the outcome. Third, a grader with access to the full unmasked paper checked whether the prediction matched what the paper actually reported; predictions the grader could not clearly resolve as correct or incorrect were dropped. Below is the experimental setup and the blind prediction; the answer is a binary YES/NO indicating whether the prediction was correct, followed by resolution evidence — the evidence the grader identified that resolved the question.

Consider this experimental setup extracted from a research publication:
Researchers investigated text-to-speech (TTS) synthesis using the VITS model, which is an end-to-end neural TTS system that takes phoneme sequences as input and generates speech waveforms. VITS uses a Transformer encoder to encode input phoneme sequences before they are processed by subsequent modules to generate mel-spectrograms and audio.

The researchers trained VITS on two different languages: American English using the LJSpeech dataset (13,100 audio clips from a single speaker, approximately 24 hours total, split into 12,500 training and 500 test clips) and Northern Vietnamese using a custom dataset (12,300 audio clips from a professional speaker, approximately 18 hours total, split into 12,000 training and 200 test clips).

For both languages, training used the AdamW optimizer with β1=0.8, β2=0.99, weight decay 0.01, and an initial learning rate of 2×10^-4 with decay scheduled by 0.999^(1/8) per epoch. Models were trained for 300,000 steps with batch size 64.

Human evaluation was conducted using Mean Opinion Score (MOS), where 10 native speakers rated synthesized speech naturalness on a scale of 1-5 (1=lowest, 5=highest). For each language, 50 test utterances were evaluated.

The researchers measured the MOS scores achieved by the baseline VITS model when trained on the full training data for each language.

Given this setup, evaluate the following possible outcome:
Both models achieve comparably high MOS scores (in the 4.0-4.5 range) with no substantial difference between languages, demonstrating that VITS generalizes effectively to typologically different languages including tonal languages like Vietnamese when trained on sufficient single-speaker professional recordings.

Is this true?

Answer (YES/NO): NO